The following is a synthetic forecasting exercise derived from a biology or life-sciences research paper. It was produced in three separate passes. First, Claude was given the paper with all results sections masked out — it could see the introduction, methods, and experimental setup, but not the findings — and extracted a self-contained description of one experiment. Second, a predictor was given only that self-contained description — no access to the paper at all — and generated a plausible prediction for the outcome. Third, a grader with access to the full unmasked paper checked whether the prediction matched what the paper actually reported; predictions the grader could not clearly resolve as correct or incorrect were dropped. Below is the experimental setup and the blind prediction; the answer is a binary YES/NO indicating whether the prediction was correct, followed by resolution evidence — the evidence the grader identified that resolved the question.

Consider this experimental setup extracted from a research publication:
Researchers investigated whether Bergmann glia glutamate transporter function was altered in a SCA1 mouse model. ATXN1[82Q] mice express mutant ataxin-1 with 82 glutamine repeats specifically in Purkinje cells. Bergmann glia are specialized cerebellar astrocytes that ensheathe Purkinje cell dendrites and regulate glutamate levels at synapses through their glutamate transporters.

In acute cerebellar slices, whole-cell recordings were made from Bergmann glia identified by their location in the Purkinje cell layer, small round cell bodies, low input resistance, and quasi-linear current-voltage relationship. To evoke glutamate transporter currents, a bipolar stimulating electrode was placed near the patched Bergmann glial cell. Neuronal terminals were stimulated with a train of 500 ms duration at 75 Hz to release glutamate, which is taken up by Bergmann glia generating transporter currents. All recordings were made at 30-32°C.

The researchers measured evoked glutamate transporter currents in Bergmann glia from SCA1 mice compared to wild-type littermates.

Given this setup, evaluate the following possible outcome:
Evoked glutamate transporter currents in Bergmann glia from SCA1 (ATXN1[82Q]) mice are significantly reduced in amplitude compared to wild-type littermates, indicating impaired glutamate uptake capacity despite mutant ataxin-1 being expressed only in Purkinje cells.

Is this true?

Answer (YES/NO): NO